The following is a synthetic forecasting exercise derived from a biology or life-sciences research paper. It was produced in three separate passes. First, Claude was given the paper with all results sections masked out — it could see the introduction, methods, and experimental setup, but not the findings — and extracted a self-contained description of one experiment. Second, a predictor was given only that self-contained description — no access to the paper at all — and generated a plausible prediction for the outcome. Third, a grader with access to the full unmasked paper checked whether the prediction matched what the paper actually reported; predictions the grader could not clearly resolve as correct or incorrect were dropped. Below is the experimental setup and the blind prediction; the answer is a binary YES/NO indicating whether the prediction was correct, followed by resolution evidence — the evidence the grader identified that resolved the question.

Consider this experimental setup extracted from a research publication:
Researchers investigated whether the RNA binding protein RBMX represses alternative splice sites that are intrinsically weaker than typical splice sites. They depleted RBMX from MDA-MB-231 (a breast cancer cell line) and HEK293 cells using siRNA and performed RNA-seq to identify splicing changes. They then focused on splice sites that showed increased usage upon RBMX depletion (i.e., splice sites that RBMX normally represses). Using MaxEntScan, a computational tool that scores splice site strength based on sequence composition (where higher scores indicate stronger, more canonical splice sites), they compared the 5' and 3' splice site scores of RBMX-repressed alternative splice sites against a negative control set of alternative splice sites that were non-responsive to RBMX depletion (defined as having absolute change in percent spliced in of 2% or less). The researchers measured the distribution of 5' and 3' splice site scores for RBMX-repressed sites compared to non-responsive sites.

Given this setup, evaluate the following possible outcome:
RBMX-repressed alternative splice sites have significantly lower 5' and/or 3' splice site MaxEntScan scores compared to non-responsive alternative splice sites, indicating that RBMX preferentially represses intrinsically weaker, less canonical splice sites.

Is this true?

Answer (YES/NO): NO